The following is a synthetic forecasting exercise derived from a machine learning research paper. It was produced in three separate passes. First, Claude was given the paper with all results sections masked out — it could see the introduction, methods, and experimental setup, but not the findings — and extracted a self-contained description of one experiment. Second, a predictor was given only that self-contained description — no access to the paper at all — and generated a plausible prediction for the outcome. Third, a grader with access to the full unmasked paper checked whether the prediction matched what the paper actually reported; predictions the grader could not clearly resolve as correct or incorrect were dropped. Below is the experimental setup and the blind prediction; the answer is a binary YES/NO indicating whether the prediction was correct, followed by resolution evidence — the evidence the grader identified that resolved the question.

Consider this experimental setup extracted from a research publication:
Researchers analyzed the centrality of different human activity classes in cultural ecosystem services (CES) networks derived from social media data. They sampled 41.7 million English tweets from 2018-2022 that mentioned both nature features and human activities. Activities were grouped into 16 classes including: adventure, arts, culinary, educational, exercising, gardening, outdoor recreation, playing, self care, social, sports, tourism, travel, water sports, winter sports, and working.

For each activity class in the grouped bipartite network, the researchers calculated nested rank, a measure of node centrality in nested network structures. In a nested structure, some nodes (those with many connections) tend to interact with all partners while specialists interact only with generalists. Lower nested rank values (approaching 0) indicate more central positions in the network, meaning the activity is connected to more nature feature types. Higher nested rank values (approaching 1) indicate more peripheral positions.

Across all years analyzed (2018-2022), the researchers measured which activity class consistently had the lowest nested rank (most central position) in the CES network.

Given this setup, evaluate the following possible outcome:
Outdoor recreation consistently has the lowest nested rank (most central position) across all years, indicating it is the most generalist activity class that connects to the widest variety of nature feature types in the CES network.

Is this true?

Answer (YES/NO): NO